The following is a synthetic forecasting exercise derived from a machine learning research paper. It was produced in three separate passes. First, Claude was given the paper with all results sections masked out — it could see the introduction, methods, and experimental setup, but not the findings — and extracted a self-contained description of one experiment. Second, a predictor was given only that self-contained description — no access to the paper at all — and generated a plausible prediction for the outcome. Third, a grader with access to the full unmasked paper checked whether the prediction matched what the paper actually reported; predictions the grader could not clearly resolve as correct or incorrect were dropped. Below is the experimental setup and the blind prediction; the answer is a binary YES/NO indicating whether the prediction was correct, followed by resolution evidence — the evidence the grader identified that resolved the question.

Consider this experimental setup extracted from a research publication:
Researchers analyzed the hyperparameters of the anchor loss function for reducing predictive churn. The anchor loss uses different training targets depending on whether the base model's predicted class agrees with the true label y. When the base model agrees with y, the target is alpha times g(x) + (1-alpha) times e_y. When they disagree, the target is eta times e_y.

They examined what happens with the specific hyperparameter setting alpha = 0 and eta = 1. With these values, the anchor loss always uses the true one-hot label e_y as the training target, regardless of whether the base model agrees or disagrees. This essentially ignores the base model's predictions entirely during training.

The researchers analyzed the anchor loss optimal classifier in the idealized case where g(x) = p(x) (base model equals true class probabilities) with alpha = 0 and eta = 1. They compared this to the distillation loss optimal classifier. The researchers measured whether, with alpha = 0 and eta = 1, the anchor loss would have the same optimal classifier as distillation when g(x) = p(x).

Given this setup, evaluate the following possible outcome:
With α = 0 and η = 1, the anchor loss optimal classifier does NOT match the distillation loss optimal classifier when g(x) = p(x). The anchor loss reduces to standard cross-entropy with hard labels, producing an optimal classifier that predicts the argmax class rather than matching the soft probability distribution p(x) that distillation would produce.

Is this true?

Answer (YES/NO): NO